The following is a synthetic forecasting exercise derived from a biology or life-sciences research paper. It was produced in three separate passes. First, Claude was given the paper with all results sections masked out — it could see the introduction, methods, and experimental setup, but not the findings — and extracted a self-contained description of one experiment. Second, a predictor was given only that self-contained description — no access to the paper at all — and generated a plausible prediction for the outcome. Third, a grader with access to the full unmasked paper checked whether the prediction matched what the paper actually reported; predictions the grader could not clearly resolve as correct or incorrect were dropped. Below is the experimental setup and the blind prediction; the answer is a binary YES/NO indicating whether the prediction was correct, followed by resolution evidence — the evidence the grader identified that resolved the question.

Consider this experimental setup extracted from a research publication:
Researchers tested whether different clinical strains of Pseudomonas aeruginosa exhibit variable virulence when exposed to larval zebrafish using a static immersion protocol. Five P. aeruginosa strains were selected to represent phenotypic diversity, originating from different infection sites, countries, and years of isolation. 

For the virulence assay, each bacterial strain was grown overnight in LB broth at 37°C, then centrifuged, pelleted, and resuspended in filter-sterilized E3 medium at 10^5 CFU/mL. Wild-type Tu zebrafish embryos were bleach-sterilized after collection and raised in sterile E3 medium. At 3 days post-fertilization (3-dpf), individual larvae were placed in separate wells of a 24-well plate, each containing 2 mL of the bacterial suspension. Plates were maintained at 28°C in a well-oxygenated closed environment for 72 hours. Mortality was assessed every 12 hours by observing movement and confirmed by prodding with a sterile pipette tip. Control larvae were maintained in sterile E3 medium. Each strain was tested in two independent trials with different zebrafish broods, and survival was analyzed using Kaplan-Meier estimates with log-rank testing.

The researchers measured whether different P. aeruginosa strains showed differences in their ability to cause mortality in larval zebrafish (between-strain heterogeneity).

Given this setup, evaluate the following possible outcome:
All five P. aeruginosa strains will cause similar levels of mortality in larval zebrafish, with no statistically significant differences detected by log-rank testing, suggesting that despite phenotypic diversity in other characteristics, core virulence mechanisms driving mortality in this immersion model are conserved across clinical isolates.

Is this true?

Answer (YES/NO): NO